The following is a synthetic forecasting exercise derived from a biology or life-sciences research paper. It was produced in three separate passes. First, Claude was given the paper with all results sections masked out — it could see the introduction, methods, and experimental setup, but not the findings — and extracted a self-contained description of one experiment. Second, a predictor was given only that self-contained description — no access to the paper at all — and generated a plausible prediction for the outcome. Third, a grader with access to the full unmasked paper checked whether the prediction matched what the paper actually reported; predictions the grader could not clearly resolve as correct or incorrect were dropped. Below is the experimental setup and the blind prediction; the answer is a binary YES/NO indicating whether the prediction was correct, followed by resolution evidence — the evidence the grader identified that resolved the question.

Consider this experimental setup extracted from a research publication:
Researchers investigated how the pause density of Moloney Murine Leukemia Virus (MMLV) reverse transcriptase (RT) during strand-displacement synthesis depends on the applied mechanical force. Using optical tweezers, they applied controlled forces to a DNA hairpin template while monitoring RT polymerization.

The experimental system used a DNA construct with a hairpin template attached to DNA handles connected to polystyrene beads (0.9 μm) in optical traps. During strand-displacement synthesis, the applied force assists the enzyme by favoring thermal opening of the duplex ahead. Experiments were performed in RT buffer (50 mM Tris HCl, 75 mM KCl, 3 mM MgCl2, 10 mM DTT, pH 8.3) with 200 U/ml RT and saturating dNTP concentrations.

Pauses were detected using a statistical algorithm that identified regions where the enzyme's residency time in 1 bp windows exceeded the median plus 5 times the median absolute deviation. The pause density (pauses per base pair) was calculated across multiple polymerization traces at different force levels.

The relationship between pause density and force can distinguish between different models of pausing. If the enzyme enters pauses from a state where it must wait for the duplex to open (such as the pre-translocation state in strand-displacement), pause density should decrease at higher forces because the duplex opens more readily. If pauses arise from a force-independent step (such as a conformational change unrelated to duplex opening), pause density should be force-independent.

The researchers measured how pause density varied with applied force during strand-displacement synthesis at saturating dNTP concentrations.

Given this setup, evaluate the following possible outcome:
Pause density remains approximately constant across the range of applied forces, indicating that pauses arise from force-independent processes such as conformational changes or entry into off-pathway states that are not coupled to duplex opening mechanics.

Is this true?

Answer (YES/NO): NO